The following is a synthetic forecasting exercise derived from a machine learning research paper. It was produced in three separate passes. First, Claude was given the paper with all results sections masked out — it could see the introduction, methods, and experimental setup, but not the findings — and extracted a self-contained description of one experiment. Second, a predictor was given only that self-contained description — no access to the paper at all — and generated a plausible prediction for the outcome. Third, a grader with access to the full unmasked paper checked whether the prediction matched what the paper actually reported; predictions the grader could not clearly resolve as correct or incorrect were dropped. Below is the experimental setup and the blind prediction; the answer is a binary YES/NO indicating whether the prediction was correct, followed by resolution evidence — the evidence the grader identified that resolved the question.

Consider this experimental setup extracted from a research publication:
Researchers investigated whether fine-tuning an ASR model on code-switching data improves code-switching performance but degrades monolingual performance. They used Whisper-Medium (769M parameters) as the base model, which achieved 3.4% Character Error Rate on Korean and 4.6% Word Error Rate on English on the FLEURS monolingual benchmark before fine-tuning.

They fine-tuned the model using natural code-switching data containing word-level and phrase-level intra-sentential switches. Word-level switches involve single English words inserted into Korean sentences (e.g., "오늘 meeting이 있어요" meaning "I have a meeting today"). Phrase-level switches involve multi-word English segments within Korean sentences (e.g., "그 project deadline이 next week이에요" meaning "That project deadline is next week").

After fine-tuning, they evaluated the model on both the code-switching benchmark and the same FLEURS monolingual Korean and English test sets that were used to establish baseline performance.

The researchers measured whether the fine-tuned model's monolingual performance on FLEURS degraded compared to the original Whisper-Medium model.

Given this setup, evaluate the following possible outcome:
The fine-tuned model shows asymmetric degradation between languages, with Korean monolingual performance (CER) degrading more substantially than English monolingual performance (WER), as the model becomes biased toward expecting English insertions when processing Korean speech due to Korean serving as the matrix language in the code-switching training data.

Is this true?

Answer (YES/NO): YES